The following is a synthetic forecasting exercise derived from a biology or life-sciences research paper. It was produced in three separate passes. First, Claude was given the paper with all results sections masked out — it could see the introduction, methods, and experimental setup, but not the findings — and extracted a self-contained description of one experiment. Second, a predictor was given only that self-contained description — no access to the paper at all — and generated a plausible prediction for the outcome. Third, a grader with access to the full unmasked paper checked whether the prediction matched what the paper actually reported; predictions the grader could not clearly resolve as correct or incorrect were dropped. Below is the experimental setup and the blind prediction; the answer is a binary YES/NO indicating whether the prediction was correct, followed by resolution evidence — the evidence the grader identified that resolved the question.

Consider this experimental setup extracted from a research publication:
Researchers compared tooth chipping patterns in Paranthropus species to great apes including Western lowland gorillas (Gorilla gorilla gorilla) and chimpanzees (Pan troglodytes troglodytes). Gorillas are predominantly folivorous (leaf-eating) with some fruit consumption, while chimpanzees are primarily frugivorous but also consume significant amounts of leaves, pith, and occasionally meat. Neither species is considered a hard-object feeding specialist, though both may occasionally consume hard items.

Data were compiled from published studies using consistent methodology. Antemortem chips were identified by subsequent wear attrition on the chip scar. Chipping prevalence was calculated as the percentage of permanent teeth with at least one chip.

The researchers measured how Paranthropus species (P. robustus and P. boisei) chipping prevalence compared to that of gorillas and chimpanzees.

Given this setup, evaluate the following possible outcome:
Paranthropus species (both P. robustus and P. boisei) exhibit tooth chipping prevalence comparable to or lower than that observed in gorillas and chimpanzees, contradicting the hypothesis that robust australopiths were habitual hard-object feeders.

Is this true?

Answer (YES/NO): YES